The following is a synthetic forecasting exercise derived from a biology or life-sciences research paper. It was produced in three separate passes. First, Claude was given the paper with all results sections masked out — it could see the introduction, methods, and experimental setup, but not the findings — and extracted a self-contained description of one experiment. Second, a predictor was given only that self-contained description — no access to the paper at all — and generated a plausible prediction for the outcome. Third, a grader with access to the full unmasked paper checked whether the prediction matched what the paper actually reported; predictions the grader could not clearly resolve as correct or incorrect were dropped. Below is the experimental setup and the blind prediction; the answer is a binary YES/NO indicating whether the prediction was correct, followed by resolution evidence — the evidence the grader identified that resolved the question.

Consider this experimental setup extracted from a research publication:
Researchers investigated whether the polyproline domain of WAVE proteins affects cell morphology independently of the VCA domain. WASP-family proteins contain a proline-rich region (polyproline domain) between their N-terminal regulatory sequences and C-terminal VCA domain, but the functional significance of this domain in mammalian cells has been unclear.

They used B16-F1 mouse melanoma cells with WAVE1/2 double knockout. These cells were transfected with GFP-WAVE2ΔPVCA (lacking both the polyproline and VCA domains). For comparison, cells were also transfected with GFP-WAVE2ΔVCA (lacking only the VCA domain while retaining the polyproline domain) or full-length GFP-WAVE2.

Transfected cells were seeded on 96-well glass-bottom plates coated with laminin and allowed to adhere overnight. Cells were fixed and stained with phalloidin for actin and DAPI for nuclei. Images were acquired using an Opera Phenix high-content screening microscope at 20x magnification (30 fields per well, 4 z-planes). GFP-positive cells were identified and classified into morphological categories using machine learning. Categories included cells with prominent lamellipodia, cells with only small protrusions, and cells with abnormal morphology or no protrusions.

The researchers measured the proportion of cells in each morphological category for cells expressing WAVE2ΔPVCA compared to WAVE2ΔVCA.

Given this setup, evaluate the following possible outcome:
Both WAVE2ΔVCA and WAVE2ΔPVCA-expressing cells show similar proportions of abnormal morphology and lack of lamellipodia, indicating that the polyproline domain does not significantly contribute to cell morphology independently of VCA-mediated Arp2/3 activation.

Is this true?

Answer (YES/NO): NO